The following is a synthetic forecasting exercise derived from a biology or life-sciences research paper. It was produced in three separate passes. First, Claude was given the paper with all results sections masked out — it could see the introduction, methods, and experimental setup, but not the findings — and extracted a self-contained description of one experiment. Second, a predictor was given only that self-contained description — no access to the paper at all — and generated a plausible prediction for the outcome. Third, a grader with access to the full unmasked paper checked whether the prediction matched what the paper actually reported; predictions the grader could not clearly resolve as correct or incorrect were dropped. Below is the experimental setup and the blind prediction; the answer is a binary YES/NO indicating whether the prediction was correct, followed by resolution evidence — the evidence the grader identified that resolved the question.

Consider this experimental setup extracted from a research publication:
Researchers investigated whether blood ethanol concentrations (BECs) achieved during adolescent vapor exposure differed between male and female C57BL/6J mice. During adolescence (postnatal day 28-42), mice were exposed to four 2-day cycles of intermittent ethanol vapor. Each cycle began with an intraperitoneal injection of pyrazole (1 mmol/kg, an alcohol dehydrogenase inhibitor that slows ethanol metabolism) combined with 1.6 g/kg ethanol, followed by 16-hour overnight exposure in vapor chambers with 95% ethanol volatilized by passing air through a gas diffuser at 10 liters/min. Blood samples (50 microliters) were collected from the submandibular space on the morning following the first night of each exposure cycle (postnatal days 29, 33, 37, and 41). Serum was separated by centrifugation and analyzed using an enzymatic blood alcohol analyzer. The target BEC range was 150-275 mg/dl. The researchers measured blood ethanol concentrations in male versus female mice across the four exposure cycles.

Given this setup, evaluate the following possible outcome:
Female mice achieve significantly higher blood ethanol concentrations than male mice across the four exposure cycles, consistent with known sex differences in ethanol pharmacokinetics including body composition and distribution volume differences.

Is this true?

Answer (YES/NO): NO